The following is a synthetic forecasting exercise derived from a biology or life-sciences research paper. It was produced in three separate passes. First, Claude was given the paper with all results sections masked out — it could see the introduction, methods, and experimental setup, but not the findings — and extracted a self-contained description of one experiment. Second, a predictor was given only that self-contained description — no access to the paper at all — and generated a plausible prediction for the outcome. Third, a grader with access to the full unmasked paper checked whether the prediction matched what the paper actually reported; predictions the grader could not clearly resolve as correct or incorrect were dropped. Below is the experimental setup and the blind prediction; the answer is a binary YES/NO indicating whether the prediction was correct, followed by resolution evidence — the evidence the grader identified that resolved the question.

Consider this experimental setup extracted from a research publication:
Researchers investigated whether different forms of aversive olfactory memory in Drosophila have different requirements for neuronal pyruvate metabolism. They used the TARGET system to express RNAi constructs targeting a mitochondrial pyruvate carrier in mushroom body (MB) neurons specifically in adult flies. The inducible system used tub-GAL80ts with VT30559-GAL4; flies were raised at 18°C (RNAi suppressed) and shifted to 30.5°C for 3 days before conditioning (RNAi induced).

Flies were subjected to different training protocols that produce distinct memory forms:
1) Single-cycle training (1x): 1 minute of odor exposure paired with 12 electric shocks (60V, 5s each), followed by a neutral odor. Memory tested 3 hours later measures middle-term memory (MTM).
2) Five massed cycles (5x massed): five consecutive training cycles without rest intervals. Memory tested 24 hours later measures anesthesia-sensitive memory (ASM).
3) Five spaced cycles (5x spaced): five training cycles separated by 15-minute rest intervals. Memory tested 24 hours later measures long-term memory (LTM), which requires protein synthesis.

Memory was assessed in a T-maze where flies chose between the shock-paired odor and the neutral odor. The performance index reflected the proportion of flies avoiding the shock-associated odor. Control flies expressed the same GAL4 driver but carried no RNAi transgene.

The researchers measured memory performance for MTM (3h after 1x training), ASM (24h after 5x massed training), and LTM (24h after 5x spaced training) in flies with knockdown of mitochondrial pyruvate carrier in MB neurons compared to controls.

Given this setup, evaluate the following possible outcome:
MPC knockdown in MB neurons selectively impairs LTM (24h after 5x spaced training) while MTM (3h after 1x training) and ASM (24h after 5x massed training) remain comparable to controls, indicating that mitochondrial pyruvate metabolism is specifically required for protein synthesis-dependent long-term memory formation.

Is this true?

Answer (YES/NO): NO